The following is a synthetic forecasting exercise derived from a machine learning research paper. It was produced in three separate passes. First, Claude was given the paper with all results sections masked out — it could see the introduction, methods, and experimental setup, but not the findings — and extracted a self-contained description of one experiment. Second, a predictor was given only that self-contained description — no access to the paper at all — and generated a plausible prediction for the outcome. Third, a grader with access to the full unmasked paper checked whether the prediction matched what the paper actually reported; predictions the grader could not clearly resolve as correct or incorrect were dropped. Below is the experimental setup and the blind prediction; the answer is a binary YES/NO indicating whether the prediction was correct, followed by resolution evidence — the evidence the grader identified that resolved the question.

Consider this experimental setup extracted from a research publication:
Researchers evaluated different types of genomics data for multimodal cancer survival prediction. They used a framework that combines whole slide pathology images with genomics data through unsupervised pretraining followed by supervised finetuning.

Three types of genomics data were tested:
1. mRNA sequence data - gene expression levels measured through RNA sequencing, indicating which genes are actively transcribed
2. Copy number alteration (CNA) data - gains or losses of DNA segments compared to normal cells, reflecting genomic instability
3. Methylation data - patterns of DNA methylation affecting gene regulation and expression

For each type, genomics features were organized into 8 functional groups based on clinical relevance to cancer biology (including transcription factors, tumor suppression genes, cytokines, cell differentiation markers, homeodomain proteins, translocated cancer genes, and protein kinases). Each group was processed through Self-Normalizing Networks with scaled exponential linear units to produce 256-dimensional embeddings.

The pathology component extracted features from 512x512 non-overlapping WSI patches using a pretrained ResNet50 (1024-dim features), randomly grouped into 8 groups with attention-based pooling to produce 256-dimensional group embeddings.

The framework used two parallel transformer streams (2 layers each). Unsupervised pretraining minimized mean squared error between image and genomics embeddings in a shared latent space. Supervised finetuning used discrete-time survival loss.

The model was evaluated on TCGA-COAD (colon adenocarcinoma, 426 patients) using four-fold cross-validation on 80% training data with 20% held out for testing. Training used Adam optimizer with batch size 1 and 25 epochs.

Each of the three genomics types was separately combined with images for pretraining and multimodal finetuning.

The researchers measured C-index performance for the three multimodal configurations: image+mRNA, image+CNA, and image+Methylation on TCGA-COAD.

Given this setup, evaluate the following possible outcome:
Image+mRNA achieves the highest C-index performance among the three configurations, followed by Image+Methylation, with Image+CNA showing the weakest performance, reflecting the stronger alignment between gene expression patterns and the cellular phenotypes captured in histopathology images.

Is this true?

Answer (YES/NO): YES